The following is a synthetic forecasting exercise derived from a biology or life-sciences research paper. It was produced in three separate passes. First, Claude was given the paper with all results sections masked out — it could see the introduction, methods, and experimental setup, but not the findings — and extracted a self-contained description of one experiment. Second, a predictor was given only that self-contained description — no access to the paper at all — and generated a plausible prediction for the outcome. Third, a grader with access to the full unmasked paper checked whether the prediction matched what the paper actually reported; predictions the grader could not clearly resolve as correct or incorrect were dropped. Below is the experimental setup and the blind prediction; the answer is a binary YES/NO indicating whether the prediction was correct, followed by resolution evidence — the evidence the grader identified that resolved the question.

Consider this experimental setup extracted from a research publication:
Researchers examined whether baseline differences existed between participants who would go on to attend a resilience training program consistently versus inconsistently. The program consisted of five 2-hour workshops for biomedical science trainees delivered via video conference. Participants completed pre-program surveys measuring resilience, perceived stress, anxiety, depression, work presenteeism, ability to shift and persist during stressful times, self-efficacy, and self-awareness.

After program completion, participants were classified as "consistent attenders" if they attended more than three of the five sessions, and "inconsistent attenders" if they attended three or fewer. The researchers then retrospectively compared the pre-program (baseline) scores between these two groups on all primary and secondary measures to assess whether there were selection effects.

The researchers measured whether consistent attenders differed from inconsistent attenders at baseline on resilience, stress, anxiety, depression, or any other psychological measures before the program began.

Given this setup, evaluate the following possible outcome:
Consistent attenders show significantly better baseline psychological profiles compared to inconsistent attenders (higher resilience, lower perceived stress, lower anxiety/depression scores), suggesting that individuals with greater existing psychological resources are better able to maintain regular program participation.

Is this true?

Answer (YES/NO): NO